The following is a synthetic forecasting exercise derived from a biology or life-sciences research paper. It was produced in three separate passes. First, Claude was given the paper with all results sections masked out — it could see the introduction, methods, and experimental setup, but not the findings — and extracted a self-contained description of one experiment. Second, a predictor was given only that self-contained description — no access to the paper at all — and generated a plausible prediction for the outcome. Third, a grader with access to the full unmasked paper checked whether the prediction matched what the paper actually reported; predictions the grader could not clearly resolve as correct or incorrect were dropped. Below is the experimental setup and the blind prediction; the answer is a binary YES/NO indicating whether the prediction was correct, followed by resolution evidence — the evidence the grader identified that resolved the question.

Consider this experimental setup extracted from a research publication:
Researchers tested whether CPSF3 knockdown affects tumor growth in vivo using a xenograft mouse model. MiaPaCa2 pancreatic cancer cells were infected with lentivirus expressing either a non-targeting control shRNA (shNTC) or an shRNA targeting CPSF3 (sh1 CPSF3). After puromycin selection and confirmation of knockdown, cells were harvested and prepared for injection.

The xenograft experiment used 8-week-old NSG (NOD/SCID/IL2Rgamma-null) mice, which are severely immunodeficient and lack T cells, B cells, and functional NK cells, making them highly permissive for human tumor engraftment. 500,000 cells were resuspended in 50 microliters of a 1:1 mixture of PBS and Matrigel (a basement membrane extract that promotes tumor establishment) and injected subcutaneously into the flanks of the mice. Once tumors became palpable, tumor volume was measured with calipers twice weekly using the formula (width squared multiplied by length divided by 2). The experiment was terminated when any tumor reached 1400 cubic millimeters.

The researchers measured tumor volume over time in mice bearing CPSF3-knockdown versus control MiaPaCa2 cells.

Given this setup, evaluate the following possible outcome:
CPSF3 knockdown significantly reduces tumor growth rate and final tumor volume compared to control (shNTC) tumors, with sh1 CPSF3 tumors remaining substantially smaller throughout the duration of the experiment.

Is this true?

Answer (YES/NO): YES